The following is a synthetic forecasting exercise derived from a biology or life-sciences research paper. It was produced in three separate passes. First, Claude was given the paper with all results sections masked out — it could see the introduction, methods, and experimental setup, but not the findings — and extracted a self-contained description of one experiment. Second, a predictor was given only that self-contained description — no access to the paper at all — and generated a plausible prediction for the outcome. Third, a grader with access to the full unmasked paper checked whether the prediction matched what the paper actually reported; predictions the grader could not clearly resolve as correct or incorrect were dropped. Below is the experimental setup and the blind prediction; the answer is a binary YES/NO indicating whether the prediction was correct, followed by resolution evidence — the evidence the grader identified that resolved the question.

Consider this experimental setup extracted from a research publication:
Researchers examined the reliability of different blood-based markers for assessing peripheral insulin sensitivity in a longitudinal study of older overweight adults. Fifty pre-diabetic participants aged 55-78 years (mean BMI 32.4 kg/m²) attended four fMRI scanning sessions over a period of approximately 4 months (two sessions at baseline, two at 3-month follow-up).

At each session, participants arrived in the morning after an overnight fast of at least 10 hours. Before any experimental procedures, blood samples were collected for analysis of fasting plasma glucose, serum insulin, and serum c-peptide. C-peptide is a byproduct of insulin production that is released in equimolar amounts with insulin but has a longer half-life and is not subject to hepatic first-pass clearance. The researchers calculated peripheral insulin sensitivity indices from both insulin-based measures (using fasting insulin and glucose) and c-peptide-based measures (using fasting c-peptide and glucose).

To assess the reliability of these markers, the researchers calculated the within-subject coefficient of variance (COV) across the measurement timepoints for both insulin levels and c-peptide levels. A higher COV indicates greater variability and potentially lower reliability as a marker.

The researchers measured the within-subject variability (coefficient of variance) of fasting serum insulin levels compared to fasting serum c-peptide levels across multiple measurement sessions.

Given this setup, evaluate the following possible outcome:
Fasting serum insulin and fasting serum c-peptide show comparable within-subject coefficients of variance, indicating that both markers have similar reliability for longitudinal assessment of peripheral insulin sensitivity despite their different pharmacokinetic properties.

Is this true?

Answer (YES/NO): NO